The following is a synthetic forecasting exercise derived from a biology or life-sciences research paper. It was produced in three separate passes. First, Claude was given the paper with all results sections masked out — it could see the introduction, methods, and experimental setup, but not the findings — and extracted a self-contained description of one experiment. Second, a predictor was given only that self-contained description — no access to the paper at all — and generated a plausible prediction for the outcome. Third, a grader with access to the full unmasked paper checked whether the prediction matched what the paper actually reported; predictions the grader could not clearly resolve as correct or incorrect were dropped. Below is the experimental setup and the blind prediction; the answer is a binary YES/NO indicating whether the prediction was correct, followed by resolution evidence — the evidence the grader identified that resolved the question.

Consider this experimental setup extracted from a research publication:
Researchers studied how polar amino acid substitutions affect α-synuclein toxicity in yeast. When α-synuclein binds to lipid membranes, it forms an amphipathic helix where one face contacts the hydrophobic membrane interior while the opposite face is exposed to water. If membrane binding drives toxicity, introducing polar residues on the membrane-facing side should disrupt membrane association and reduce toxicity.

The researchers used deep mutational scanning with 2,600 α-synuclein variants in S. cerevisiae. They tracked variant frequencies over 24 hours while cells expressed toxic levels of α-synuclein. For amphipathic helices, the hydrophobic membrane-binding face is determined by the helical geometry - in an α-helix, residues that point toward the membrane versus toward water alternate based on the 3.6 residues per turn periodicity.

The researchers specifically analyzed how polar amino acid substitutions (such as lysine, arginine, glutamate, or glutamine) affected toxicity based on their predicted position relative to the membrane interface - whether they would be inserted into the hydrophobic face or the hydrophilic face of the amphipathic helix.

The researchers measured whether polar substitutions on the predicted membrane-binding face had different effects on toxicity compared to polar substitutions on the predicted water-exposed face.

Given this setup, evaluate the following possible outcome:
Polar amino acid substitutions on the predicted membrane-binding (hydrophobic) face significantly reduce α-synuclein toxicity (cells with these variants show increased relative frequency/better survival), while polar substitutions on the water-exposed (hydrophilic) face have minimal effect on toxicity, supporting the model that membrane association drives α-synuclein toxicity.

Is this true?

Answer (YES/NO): YES